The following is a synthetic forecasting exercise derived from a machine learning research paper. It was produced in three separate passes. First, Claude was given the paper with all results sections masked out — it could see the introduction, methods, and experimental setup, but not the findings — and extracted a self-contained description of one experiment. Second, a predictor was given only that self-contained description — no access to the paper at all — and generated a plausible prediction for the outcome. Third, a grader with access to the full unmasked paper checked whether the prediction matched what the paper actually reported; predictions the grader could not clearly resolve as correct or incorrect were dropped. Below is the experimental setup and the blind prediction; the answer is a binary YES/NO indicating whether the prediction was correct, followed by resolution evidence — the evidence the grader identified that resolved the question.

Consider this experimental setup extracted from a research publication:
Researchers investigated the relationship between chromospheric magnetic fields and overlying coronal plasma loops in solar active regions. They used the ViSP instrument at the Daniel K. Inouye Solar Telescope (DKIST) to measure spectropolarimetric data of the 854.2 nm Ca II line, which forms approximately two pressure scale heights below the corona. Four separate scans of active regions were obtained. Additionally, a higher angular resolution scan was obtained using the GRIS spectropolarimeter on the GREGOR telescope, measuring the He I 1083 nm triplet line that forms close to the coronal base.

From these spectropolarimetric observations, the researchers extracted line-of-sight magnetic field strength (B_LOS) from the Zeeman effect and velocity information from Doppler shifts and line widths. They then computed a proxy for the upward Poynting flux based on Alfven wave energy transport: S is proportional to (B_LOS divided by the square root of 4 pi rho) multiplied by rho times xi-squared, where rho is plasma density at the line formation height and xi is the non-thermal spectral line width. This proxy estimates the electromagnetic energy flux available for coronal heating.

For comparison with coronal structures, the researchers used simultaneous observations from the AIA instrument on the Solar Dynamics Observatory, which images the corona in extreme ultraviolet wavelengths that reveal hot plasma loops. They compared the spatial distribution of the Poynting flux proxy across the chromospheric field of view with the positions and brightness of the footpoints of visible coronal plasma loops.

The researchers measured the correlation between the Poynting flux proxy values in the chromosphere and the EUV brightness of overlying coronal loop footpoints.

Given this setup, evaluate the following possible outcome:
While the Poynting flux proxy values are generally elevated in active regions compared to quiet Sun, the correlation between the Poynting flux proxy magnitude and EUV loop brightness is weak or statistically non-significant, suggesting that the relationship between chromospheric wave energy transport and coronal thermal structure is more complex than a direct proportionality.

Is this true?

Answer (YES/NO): YES